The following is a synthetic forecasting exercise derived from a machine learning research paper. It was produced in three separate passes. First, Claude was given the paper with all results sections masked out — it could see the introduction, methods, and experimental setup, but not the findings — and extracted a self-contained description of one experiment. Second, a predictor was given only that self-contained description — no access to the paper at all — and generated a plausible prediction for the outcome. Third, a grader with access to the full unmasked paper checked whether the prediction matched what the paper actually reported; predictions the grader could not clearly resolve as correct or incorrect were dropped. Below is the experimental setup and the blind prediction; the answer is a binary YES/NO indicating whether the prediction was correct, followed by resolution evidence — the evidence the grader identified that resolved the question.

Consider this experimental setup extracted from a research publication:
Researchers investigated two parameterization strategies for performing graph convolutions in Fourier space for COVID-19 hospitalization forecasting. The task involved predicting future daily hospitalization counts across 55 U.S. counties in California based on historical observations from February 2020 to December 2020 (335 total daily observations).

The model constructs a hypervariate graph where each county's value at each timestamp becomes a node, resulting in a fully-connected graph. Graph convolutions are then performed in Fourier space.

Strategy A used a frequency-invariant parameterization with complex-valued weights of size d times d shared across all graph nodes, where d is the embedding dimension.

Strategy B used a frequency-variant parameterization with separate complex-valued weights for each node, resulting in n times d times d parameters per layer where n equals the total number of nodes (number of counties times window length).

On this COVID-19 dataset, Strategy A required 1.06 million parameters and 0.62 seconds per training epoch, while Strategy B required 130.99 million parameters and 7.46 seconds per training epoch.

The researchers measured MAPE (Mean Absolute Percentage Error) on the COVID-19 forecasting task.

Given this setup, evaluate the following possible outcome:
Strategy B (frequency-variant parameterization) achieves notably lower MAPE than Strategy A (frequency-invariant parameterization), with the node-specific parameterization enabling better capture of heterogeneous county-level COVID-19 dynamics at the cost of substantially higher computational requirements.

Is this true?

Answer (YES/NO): NO